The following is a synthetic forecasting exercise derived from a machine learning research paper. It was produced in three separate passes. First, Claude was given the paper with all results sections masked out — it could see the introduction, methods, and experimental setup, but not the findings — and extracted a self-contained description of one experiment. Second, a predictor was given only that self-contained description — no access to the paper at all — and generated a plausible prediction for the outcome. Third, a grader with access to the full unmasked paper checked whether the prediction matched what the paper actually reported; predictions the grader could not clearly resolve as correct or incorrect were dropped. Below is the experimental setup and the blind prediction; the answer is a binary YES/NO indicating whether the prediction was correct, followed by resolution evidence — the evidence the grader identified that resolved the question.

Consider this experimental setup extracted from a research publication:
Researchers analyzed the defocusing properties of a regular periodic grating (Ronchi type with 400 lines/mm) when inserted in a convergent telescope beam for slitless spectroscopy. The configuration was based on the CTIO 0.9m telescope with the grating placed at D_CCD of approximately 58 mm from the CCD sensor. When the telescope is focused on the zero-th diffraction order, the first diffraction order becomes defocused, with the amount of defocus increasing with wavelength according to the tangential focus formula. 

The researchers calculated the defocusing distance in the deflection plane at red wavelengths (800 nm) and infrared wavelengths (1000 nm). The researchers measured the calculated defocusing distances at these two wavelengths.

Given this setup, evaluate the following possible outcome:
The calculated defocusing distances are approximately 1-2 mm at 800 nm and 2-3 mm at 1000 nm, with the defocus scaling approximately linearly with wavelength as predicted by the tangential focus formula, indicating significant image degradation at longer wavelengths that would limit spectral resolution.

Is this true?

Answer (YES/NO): NO